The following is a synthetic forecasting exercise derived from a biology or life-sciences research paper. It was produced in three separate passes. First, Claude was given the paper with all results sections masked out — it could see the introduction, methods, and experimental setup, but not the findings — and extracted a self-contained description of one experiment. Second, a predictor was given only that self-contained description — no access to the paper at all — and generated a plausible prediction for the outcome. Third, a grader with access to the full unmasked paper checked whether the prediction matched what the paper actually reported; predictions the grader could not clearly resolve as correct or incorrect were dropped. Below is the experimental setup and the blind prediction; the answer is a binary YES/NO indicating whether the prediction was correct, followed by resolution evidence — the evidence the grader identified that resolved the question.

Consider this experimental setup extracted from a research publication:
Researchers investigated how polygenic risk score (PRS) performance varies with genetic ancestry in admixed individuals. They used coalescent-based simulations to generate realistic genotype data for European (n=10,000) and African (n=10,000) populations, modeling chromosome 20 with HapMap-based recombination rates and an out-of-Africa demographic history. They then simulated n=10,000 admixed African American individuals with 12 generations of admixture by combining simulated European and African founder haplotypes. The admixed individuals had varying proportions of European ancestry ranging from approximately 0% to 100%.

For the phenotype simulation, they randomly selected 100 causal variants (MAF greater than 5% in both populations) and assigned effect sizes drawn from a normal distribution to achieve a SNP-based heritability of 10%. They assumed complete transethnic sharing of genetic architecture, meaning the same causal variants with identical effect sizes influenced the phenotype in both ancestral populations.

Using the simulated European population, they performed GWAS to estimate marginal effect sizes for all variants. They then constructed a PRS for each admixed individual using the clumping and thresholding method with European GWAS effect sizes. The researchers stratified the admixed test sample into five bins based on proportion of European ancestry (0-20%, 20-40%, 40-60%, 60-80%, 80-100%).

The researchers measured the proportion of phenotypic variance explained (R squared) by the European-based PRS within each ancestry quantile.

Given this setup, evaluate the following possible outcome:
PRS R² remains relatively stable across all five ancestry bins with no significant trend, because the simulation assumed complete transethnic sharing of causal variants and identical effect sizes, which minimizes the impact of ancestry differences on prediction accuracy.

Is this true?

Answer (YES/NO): NO